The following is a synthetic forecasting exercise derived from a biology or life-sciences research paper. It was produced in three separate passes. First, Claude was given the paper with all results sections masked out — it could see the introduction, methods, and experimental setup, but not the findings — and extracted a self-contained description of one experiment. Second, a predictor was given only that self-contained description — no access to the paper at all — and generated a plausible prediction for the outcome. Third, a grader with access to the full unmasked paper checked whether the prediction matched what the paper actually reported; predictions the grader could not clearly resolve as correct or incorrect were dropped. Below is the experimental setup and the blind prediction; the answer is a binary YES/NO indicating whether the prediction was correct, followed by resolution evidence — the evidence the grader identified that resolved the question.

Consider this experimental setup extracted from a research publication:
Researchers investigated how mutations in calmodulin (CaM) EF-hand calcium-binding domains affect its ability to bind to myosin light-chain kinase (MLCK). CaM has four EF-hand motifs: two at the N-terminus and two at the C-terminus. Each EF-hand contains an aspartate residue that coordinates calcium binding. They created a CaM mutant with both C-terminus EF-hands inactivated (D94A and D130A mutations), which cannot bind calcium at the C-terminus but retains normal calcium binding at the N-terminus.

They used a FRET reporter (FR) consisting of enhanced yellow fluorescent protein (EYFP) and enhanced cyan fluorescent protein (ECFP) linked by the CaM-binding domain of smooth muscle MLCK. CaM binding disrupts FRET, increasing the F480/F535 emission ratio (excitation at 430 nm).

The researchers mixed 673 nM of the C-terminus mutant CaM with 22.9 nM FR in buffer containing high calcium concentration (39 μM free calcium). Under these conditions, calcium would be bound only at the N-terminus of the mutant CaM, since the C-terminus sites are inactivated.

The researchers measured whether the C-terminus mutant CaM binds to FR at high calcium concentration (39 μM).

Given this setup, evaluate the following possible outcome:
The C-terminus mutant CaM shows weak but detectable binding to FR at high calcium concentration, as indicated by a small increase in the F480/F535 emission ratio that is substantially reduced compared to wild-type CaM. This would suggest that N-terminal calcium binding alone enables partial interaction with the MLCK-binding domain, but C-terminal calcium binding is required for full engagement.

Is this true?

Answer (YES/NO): NO